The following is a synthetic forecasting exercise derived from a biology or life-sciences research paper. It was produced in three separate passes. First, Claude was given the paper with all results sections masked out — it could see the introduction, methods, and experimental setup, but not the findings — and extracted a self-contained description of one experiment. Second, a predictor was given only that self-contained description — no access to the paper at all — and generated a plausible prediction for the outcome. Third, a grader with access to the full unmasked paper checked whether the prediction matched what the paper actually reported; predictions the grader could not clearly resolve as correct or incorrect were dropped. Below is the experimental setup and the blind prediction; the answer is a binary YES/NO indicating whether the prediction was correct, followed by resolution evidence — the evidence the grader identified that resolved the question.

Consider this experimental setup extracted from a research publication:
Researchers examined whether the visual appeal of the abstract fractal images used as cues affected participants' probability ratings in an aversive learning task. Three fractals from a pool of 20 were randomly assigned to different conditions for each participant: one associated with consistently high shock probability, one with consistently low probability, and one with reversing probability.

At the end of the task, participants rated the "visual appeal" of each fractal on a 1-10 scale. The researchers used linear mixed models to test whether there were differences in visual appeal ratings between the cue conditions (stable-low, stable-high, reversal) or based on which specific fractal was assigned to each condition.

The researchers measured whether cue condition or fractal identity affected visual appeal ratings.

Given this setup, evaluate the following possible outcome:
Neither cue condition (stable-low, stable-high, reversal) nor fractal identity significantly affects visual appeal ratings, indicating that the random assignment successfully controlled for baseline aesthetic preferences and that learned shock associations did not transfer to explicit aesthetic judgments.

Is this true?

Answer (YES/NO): YES